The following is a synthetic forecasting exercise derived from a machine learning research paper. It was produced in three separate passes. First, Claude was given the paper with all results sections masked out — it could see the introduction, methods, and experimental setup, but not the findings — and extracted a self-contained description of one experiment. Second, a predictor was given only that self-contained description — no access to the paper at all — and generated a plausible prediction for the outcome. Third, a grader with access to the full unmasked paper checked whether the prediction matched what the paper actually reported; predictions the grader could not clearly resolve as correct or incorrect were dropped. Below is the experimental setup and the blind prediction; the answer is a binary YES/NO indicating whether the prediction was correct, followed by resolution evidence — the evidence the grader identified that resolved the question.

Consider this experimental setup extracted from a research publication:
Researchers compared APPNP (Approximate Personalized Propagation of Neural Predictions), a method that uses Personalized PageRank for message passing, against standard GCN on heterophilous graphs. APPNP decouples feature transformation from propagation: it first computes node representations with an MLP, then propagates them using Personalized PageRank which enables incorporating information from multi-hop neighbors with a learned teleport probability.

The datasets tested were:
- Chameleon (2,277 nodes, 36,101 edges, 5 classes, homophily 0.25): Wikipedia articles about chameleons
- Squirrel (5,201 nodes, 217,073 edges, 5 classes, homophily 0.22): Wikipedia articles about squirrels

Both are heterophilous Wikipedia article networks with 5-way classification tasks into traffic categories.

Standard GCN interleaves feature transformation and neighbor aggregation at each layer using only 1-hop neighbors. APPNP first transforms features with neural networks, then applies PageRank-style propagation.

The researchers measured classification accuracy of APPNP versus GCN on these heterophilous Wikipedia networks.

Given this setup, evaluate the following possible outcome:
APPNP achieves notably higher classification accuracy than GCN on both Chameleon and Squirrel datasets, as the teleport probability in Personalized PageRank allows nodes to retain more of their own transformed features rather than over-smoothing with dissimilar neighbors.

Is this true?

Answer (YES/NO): NO